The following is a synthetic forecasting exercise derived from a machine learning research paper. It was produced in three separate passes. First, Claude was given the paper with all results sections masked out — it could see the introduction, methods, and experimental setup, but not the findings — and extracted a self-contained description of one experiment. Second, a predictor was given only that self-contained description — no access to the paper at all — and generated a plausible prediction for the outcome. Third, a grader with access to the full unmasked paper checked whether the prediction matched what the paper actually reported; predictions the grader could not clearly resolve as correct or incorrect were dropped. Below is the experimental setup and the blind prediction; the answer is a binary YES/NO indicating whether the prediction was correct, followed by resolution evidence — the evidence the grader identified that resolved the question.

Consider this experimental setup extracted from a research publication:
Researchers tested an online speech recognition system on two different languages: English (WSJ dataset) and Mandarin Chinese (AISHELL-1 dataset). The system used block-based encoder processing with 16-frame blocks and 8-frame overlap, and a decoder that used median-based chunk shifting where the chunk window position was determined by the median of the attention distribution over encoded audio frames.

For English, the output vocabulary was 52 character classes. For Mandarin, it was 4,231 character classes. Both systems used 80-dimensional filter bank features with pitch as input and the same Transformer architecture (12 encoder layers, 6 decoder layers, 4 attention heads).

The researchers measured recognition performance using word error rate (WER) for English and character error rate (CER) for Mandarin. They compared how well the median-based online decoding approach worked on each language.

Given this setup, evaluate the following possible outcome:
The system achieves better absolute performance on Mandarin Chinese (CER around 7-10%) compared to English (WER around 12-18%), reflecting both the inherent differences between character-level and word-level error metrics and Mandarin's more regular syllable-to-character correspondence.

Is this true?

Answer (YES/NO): NO